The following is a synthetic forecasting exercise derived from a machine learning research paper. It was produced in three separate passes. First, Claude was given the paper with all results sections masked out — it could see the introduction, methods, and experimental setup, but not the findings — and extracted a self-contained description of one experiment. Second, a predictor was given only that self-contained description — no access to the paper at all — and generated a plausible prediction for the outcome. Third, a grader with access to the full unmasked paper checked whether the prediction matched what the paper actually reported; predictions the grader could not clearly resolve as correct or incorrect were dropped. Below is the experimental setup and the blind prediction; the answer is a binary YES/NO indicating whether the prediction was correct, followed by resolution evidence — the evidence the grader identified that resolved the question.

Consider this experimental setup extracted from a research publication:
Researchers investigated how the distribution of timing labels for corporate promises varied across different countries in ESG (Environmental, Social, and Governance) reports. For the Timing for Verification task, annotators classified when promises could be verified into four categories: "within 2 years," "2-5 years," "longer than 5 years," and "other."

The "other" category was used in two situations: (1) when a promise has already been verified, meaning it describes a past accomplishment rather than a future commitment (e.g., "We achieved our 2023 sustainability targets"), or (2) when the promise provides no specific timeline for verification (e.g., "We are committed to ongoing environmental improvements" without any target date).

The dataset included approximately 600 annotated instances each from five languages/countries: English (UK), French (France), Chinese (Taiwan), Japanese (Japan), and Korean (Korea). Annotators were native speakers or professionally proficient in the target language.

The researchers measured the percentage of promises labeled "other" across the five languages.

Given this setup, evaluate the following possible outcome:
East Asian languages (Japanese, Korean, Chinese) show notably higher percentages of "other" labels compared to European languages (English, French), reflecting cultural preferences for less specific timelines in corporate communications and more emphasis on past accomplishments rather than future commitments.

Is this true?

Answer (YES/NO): NO